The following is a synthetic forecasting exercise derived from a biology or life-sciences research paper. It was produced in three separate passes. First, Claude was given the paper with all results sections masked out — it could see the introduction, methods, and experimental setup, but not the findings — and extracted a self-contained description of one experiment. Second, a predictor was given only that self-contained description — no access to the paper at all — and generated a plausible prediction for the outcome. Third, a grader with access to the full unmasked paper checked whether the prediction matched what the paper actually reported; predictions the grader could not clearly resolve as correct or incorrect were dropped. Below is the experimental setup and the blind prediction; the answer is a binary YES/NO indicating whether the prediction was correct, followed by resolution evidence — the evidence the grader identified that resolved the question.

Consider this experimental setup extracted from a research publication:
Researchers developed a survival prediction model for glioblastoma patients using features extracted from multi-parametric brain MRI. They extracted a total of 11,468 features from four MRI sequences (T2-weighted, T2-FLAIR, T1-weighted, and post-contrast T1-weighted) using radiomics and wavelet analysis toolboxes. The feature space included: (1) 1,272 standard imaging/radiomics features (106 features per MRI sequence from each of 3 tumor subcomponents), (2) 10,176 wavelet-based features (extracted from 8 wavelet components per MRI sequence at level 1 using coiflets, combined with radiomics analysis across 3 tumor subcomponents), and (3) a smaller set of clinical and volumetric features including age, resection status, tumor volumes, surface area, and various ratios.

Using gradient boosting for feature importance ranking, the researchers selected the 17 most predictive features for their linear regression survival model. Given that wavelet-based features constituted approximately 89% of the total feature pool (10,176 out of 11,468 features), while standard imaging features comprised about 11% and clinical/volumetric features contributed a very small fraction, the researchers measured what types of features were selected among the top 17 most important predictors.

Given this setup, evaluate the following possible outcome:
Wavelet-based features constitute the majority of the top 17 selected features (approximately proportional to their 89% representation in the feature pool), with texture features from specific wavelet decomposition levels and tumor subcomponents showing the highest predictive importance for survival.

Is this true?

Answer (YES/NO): NO